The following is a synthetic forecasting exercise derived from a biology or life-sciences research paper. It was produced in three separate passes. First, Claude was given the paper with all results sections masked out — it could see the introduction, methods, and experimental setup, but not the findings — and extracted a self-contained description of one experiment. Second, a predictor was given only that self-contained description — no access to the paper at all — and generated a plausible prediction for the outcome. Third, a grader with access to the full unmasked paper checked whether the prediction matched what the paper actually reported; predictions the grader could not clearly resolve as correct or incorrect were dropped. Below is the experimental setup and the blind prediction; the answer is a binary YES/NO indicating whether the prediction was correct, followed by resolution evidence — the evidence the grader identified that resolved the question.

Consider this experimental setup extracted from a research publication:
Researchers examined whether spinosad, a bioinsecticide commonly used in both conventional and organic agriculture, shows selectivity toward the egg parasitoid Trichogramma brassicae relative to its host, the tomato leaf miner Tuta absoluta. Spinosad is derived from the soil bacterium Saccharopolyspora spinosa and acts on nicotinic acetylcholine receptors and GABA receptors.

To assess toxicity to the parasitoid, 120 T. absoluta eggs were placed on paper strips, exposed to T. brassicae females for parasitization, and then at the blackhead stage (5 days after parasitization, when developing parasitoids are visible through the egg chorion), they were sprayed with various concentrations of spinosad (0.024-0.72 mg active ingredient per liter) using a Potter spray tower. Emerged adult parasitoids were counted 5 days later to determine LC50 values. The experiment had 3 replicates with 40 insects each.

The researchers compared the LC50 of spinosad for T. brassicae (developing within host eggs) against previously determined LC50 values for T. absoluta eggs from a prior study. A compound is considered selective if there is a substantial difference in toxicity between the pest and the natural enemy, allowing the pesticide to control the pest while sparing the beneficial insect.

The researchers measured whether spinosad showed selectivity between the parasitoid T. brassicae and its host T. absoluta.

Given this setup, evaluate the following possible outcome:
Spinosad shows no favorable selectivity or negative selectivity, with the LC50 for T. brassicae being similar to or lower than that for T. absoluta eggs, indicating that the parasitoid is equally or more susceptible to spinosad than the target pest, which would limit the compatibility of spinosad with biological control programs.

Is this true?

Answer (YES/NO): YES